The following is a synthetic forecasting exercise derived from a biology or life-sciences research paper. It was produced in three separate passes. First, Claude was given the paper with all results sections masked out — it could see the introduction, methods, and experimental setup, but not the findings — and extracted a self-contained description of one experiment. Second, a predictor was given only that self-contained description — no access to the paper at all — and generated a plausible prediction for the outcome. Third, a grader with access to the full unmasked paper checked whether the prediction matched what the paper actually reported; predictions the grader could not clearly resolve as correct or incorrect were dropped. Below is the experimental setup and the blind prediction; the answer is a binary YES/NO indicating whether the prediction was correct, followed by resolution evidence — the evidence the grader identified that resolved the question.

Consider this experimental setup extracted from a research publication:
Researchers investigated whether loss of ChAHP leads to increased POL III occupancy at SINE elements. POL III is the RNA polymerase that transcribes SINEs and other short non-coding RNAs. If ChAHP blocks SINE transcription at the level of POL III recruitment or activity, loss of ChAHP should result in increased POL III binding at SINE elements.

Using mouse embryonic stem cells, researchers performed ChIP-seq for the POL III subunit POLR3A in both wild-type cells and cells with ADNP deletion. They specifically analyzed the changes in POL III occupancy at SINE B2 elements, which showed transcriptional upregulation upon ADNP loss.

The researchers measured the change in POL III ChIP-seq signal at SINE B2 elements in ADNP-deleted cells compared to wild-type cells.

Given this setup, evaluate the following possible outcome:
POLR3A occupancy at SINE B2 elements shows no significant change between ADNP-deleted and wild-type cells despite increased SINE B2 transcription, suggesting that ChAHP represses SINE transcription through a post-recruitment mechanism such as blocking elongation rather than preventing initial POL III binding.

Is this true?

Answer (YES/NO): NO